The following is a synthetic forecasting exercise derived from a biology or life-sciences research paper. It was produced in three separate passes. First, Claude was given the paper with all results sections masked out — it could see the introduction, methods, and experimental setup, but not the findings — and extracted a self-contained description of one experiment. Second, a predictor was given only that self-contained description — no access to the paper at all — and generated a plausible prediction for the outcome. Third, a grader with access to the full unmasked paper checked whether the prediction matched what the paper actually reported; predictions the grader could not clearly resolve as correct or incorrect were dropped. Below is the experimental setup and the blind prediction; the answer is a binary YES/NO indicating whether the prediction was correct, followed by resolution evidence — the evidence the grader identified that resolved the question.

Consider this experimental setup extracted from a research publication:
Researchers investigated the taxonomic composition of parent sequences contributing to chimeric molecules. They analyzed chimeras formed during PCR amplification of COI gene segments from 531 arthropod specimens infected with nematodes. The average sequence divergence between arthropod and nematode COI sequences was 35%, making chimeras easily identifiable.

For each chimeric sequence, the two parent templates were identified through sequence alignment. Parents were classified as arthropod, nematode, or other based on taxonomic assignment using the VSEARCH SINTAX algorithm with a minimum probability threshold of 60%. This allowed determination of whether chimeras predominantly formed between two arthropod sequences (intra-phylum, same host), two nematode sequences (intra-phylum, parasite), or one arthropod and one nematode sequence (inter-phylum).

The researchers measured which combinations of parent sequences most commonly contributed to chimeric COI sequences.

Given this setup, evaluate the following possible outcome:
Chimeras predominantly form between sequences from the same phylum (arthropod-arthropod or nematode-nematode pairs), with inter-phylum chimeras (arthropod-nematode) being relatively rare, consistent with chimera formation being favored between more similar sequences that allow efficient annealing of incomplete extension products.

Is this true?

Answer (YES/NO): YES